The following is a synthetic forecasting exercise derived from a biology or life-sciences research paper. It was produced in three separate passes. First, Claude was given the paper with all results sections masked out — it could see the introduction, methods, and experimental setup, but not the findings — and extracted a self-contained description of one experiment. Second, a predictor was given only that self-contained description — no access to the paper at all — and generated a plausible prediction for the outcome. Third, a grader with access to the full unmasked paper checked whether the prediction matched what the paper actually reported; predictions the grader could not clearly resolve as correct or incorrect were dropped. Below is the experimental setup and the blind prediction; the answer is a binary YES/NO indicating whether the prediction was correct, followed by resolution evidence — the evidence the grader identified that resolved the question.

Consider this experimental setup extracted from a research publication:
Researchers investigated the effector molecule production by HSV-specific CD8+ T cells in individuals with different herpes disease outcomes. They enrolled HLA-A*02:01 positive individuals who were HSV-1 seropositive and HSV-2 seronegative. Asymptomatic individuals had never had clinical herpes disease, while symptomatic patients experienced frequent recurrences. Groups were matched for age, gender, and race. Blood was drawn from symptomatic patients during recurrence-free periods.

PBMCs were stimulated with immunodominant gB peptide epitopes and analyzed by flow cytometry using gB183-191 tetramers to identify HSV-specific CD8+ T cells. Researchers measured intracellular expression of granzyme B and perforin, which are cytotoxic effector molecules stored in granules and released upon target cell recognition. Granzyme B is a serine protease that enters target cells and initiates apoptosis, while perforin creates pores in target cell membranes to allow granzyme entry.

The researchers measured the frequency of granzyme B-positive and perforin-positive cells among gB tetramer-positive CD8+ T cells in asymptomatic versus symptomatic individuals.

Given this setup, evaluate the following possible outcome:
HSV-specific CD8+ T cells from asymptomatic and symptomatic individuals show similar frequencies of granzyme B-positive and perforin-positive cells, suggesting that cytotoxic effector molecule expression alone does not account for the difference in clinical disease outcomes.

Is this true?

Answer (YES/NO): NO